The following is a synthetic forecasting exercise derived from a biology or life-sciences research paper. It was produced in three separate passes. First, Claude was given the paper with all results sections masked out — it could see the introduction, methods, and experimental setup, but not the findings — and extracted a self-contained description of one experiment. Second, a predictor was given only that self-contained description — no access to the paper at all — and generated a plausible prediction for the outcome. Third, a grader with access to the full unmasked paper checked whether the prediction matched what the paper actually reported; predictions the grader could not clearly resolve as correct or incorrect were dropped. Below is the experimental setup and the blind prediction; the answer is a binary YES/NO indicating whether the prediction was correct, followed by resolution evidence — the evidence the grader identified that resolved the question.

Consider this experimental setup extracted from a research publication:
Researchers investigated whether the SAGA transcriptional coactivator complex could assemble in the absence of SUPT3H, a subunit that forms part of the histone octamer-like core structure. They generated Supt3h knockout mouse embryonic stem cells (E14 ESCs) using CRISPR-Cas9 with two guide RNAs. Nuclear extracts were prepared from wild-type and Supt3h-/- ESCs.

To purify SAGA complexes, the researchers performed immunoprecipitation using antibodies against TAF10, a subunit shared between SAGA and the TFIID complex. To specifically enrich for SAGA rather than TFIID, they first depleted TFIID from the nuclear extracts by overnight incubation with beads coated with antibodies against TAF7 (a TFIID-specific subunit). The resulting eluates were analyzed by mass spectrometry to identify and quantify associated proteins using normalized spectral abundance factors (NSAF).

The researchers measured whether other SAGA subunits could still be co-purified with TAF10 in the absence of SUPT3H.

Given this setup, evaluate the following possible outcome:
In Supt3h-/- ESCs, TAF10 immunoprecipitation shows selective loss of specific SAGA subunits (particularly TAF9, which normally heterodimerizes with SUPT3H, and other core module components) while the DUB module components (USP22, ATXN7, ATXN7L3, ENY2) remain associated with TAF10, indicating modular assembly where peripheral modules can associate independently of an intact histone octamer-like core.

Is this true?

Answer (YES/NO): NO